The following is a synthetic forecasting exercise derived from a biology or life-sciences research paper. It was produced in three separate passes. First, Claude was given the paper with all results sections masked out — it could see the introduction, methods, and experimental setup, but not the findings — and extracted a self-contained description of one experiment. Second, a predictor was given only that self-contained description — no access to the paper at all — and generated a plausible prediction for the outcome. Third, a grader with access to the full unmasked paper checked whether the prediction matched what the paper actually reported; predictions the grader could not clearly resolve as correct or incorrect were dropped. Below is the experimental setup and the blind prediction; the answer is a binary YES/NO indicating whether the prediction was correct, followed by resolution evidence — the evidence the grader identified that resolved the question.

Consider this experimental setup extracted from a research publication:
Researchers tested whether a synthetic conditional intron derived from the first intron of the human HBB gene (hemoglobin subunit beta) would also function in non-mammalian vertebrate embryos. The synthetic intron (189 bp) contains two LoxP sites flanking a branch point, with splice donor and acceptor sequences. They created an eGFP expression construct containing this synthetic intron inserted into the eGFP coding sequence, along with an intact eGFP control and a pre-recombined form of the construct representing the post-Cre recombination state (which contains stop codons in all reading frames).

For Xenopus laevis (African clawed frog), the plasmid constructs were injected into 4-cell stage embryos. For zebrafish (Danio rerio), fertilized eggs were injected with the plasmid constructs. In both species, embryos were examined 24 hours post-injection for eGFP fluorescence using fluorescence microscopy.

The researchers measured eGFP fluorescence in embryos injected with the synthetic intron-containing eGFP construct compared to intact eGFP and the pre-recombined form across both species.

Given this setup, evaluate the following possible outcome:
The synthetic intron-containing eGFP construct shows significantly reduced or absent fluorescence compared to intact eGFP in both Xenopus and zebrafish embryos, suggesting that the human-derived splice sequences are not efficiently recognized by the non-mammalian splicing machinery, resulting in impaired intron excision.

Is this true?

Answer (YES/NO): NO